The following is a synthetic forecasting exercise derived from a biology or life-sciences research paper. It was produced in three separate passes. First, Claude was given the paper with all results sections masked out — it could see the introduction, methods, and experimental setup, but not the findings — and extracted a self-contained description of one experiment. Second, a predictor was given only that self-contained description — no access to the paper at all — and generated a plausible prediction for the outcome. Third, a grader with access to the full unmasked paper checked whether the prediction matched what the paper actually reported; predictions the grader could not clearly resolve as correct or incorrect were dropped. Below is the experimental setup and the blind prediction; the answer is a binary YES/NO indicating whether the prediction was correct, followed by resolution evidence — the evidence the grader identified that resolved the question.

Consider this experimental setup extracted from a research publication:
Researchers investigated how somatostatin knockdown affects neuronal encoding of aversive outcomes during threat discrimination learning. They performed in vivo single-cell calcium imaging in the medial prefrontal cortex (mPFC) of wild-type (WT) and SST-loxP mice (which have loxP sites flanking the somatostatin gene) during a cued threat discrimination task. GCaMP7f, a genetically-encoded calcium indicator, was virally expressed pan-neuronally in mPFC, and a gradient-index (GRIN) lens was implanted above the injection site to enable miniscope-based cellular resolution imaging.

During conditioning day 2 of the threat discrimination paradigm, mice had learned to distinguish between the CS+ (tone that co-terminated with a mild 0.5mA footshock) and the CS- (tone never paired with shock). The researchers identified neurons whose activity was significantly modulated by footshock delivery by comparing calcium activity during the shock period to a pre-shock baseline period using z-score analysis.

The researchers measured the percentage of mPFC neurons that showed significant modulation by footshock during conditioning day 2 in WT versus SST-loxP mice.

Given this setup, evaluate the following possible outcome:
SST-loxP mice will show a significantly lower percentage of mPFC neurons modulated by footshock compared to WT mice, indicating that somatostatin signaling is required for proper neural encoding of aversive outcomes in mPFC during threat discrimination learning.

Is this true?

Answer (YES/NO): YES